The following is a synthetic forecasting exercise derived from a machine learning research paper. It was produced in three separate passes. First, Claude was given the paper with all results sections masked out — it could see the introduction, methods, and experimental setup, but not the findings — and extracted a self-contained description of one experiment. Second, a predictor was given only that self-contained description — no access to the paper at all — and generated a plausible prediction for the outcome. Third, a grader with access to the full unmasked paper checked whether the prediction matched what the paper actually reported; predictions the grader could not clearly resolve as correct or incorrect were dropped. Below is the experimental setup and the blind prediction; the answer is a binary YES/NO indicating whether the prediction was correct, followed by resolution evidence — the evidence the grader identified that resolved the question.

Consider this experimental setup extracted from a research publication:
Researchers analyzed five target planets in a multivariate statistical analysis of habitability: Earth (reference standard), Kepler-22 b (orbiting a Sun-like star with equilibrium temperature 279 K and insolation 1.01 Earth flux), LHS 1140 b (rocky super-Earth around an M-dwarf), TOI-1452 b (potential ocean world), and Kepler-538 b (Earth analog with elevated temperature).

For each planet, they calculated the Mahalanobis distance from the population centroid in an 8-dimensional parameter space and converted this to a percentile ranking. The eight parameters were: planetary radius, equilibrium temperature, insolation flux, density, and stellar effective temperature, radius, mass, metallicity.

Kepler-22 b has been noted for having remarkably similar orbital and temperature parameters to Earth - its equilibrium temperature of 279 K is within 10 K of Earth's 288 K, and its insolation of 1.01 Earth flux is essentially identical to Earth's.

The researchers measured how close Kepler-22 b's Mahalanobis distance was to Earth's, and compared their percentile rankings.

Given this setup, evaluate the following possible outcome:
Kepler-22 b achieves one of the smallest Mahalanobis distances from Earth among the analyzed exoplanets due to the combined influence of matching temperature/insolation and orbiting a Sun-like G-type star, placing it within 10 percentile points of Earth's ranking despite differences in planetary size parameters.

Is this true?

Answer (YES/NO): YES